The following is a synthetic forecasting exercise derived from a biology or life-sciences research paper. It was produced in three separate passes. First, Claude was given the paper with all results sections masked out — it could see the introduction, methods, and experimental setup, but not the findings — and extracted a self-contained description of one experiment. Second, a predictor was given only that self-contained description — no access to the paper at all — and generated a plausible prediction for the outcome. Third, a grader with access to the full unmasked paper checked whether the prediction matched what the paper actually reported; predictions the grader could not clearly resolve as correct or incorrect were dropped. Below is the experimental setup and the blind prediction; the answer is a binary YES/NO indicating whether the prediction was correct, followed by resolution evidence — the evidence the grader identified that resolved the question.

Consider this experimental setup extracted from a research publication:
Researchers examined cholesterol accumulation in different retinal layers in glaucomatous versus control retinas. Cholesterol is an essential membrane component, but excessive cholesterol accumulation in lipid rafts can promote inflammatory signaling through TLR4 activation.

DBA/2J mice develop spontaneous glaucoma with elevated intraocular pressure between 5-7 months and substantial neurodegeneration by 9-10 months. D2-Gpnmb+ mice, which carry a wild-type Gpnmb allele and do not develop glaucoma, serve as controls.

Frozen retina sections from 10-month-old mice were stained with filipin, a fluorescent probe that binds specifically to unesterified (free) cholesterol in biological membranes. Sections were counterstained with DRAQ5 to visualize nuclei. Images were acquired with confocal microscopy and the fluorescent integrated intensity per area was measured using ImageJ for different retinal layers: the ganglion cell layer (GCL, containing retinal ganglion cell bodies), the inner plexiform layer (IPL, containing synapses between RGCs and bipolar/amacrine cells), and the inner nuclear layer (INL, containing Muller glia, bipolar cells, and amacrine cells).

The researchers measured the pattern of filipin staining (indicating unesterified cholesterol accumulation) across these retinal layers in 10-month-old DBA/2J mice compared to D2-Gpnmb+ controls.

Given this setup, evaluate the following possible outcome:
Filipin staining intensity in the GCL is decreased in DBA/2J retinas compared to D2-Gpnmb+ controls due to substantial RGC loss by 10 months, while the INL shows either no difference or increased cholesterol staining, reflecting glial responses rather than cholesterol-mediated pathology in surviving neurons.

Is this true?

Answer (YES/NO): NO